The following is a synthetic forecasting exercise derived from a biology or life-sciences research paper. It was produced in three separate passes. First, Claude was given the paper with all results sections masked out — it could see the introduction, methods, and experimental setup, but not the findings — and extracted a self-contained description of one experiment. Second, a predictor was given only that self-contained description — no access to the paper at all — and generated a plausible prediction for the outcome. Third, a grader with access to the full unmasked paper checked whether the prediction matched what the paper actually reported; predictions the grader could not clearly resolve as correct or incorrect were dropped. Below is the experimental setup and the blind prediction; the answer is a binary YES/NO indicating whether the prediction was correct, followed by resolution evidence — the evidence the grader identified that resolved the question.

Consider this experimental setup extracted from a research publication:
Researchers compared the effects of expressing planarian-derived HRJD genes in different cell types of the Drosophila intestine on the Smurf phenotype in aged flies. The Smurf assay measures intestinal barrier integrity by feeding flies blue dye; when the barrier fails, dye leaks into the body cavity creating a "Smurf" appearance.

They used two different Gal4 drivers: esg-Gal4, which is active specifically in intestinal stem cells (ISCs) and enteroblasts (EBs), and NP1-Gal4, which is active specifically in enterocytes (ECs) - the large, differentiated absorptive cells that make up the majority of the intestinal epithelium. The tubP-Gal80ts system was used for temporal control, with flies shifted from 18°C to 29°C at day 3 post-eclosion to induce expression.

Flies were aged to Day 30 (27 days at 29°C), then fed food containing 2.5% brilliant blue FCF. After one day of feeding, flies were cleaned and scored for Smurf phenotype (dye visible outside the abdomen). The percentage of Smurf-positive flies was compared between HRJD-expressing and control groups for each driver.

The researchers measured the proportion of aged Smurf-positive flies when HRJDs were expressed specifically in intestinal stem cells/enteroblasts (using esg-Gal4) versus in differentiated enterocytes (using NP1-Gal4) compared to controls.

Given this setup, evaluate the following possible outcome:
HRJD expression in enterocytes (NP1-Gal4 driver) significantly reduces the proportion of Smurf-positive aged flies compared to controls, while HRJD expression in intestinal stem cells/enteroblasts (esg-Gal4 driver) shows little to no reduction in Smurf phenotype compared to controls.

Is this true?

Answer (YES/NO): NO